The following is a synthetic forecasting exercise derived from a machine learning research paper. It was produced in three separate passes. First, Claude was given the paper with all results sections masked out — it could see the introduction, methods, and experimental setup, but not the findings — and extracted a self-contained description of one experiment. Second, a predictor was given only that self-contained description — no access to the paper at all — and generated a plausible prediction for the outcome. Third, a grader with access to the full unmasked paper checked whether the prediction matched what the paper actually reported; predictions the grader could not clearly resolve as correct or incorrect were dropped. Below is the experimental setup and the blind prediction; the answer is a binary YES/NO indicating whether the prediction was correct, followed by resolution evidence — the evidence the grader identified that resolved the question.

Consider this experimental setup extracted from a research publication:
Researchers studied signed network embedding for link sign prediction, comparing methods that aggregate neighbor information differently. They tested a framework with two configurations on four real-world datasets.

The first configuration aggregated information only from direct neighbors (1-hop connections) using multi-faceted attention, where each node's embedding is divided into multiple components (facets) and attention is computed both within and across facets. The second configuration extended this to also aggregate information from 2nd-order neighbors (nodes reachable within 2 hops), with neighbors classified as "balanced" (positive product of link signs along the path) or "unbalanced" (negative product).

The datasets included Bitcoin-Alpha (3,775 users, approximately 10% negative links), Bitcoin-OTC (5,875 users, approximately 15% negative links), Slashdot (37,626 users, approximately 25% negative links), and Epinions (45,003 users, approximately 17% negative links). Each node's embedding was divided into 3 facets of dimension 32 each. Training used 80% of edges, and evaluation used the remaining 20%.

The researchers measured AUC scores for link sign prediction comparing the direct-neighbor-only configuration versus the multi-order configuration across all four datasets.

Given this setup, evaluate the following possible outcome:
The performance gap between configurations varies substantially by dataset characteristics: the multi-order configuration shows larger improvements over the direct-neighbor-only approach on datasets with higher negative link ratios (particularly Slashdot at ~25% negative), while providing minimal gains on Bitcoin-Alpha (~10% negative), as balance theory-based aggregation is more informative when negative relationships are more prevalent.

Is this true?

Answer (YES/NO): NO